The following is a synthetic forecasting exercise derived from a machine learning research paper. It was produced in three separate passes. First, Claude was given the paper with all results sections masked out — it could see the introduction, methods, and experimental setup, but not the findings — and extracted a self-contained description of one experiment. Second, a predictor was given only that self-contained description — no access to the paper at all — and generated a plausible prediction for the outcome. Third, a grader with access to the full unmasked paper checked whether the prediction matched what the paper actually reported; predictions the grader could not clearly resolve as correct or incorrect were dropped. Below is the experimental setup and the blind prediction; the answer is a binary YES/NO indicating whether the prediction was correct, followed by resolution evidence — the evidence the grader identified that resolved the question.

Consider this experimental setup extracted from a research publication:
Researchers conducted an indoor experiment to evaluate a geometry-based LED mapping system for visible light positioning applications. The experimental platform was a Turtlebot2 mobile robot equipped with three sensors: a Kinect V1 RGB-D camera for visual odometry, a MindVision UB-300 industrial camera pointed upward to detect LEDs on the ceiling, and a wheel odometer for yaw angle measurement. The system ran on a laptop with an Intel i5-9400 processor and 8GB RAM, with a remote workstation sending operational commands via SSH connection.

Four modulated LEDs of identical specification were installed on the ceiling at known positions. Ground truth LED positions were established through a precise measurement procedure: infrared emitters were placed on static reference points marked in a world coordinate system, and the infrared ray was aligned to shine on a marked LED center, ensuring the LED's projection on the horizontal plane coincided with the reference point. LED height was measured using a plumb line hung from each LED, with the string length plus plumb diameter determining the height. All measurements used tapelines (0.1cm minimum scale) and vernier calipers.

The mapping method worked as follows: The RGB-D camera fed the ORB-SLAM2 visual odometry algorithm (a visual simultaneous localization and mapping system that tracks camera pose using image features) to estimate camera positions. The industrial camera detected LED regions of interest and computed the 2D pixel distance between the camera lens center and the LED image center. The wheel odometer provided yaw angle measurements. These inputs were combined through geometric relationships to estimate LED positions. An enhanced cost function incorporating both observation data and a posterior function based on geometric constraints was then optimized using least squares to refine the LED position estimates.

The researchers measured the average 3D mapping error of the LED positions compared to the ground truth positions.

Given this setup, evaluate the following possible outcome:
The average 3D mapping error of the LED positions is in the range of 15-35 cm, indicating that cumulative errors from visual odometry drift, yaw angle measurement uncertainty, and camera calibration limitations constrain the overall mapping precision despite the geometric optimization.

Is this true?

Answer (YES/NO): NO